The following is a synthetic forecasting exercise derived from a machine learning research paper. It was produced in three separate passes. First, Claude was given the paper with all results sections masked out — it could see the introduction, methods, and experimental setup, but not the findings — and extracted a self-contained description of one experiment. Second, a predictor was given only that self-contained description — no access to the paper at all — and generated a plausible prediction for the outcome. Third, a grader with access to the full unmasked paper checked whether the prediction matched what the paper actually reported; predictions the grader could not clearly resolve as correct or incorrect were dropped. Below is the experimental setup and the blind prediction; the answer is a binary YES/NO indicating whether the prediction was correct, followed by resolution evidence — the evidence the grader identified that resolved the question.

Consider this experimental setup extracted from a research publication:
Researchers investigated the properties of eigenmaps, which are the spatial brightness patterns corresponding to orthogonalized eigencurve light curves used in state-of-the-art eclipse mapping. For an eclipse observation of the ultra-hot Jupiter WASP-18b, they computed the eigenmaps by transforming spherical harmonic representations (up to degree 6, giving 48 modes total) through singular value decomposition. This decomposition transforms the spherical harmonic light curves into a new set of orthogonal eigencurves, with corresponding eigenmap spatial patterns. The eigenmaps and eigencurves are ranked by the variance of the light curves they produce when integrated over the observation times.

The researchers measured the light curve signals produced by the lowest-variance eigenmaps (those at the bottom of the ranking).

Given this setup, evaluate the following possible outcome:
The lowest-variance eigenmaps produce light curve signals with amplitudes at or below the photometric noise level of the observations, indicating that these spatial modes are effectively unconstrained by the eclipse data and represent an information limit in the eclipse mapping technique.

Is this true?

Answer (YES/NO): NO